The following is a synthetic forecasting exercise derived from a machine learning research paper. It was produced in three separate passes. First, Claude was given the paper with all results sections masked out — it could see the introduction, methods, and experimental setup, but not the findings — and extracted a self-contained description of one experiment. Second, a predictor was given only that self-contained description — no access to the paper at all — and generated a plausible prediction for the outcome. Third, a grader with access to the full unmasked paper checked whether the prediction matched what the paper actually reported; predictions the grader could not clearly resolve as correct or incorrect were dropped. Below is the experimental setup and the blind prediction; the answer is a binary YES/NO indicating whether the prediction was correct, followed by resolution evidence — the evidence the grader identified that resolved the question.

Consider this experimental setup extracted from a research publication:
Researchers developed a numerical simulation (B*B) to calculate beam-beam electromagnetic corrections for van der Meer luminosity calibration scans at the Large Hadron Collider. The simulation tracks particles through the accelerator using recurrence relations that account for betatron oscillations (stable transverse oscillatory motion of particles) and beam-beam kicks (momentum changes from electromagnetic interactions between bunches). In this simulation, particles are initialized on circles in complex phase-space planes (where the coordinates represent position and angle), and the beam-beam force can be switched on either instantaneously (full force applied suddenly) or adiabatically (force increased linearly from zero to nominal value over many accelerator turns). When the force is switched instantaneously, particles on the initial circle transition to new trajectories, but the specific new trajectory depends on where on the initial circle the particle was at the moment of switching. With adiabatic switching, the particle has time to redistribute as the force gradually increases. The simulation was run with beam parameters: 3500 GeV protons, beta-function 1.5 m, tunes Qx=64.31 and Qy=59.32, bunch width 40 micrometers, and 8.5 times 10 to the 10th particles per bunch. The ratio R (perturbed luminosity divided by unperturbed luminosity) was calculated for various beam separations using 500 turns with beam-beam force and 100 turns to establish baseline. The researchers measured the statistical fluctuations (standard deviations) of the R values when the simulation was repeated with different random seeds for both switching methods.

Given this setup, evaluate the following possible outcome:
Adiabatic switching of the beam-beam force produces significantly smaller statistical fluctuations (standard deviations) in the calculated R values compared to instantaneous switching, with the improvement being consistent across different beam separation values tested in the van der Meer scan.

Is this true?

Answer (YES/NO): YES